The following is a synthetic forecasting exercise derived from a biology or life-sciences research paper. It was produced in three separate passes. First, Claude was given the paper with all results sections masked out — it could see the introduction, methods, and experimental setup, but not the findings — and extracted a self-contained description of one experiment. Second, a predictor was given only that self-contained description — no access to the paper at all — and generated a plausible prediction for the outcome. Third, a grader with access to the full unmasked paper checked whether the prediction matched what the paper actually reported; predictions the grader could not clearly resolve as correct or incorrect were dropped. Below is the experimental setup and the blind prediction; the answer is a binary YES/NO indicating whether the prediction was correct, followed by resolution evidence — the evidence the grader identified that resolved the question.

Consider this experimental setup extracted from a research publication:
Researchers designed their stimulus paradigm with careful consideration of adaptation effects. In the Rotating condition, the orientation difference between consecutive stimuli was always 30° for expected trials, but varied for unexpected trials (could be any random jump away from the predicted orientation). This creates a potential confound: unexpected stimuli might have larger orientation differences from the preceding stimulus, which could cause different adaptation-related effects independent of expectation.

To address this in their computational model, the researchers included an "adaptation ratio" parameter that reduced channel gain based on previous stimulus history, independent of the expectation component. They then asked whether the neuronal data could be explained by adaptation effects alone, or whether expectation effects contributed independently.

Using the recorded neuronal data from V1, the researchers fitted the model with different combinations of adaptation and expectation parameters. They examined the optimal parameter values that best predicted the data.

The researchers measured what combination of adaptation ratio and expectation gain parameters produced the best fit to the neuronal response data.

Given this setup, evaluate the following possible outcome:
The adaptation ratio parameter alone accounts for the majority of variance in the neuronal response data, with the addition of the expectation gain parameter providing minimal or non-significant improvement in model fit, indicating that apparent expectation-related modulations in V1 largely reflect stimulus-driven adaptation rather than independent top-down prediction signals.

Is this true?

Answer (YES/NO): NO